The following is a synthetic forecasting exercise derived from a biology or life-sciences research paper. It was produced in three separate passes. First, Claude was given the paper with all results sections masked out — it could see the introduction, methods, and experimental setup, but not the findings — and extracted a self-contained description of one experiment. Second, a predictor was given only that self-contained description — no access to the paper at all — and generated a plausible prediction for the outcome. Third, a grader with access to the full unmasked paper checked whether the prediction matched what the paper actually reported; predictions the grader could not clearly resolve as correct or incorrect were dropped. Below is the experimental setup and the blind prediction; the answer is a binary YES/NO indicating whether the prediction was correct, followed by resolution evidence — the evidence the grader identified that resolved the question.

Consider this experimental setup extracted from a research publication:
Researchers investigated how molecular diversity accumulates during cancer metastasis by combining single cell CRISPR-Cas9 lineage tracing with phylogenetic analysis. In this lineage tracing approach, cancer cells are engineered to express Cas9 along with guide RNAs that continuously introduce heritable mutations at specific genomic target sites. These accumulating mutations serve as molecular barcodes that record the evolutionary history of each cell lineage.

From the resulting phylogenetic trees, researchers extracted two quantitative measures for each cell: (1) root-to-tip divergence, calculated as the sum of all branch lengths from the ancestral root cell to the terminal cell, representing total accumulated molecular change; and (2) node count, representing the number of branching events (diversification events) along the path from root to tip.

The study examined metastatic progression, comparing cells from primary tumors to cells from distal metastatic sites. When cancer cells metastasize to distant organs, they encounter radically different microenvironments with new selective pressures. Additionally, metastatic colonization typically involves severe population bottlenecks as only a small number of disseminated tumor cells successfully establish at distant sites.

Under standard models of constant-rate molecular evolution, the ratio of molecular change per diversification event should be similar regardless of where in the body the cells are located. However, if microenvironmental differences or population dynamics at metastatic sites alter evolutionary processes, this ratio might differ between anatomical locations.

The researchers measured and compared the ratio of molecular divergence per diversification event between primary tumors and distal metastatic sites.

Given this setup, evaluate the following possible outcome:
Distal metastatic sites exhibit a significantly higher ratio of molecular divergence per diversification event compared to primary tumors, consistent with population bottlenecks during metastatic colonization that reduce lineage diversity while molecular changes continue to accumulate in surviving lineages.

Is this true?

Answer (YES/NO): YES